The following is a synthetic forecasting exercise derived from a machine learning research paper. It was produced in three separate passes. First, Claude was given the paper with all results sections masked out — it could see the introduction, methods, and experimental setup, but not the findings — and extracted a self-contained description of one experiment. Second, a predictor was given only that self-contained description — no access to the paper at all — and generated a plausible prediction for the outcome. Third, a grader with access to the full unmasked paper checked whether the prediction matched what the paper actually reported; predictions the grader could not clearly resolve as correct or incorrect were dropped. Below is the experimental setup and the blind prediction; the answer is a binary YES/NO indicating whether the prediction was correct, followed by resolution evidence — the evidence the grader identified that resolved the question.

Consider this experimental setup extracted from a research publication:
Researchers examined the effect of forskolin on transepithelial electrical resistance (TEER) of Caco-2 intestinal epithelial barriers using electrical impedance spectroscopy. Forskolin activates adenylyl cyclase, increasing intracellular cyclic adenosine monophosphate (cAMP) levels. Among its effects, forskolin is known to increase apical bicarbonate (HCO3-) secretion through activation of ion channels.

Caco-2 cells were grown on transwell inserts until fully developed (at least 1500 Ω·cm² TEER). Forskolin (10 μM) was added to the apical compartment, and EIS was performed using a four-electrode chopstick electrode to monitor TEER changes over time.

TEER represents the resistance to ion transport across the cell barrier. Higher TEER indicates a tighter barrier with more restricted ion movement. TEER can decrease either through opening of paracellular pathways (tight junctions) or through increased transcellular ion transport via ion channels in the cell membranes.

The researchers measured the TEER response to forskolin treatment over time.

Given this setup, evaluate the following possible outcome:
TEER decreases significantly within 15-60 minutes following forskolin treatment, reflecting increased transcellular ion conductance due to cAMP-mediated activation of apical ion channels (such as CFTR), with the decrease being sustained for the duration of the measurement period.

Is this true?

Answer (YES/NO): NO